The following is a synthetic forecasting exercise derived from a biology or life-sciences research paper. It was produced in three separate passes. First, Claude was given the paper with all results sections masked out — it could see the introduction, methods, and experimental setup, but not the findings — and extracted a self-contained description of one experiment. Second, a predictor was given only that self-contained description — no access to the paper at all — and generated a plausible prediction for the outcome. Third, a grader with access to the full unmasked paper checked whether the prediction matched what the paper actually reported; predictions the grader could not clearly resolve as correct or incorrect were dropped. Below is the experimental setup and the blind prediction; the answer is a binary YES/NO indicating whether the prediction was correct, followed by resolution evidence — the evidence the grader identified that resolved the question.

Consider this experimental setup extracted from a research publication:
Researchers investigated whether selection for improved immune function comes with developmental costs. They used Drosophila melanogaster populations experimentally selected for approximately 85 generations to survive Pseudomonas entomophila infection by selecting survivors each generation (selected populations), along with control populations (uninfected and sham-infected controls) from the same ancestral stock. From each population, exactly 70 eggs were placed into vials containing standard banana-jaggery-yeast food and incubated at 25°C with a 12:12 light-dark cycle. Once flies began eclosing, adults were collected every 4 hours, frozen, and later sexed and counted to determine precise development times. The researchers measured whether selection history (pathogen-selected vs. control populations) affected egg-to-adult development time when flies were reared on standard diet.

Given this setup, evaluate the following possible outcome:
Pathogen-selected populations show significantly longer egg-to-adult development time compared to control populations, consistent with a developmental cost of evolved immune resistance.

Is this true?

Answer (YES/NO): YES